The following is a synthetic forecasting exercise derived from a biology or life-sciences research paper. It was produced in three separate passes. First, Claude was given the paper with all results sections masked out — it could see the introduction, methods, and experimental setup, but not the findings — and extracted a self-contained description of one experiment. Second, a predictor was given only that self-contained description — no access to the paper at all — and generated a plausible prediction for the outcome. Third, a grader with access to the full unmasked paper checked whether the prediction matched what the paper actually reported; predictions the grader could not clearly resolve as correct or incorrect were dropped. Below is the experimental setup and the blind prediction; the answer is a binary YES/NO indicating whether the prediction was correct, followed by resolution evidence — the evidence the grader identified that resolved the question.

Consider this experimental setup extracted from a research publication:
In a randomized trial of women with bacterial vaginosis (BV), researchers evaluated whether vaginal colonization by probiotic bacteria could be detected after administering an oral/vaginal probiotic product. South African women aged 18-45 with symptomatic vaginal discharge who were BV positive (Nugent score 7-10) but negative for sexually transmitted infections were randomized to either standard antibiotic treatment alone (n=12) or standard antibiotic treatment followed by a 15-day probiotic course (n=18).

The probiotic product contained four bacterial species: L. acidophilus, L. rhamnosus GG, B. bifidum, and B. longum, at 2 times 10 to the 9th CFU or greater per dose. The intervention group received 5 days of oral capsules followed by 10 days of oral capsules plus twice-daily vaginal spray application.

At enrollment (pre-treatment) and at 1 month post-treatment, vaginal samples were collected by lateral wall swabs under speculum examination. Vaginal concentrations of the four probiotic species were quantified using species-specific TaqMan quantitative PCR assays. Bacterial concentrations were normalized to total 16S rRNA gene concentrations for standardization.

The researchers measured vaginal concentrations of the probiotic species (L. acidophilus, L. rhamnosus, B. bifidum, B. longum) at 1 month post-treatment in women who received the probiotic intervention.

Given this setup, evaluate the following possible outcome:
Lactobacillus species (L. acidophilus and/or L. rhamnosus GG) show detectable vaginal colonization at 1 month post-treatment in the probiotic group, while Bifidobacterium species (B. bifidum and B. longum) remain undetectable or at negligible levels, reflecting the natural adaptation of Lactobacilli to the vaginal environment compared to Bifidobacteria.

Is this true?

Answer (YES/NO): NO